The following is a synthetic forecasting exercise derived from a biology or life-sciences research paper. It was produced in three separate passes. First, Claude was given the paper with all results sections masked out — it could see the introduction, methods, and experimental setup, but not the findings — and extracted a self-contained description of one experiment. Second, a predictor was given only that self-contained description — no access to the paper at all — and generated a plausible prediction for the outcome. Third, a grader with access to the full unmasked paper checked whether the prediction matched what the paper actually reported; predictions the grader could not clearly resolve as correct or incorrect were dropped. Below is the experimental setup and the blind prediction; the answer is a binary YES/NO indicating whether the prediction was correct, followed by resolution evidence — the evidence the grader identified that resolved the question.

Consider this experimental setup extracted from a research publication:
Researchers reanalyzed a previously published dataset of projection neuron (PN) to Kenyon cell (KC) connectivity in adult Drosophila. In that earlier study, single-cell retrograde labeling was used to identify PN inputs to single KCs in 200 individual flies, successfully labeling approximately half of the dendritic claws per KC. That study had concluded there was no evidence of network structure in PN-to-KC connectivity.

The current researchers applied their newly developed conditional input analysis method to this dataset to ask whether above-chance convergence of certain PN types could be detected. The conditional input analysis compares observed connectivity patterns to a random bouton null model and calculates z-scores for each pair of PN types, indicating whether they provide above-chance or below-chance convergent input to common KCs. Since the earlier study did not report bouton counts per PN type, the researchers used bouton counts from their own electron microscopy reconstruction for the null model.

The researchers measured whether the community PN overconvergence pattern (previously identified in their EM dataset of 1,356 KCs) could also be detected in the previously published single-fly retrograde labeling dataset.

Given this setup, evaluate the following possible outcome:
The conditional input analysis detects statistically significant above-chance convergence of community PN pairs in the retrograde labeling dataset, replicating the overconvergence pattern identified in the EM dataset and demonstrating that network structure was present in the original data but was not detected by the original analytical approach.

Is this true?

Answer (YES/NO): NO